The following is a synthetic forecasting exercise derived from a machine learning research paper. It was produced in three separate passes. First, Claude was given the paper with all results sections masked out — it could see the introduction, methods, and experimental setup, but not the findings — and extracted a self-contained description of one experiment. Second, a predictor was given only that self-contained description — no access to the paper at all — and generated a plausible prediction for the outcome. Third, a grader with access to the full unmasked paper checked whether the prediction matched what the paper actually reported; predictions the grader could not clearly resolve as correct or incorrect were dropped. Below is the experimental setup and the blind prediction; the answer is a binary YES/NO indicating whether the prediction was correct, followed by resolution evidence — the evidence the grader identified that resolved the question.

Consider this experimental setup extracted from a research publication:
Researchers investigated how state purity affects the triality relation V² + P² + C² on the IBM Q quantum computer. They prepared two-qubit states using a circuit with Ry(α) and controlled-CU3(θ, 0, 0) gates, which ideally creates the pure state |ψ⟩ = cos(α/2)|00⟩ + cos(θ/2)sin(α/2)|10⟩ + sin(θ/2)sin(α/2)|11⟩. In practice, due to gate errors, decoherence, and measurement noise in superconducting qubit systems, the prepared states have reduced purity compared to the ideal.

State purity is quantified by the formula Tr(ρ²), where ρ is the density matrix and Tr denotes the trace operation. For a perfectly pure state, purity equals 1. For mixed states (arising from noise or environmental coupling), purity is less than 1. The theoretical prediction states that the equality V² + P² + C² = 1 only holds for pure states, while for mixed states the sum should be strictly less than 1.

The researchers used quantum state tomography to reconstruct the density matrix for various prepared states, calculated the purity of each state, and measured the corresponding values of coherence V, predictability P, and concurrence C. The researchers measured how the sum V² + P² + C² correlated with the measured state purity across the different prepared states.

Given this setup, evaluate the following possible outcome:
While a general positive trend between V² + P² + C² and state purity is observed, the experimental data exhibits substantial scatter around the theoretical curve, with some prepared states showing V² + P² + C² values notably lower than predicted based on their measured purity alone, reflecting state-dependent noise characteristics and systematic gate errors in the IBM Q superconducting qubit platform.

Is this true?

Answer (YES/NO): NO